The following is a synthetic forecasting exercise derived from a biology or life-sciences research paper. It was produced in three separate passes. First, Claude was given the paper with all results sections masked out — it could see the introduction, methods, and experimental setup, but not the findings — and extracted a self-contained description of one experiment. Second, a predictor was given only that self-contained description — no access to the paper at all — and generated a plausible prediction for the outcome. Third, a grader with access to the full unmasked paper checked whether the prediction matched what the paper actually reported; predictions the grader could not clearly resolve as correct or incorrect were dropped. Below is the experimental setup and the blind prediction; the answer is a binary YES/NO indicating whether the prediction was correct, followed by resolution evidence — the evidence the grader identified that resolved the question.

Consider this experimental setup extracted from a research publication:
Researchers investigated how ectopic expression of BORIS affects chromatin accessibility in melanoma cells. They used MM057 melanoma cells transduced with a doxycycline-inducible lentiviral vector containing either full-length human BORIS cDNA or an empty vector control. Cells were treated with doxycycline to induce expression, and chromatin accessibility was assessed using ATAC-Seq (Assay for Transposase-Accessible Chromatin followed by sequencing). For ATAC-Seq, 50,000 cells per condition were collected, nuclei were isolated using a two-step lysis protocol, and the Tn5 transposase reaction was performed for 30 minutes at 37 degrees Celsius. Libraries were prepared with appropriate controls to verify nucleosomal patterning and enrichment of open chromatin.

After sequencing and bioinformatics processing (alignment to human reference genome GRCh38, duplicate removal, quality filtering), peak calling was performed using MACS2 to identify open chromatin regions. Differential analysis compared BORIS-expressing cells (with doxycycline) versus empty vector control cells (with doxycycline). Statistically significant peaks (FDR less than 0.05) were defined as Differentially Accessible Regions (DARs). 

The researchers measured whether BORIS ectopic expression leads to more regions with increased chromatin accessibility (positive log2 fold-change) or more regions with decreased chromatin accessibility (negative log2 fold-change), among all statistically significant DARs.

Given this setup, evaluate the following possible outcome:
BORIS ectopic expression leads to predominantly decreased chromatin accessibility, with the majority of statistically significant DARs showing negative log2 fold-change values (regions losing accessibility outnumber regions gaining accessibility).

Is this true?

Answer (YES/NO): NO